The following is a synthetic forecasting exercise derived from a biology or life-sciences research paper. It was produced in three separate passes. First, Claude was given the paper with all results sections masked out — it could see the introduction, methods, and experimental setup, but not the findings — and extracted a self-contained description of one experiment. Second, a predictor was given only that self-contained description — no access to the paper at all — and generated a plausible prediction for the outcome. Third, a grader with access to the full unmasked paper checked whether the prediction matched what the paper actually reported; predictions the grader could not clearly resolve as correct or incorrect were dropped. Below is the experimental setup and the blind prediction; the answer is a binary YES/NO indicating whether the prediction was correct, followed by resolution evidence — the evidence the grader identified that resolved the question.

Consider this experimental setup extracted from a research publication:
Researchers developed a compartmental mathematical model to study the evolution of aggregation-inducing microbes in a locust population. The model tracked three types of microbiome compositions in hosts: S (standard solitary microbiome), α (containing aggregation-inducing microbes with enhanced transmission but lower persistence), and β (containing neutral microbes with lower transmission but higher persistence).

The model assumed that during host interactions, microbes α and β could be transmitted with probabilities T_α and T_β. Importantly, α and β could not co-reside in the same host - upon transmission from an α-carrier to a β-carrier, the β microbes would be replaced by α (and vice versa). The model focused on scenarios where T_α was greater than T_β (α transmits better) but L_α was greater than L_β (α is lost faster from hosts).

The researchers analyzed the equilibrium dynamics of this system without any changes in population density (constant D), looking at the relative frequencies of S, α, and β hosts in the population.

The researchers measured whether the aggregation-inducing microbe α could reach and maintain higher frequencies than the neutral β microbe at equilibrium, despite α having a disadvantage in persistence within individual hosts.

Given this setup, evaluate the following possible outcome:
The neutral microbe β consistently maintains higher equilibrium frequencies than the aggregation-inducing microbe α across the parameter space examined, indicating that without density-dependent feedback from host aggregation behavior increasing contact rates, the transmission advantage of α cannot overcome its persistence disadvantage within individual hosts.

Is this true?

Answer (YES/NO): NO